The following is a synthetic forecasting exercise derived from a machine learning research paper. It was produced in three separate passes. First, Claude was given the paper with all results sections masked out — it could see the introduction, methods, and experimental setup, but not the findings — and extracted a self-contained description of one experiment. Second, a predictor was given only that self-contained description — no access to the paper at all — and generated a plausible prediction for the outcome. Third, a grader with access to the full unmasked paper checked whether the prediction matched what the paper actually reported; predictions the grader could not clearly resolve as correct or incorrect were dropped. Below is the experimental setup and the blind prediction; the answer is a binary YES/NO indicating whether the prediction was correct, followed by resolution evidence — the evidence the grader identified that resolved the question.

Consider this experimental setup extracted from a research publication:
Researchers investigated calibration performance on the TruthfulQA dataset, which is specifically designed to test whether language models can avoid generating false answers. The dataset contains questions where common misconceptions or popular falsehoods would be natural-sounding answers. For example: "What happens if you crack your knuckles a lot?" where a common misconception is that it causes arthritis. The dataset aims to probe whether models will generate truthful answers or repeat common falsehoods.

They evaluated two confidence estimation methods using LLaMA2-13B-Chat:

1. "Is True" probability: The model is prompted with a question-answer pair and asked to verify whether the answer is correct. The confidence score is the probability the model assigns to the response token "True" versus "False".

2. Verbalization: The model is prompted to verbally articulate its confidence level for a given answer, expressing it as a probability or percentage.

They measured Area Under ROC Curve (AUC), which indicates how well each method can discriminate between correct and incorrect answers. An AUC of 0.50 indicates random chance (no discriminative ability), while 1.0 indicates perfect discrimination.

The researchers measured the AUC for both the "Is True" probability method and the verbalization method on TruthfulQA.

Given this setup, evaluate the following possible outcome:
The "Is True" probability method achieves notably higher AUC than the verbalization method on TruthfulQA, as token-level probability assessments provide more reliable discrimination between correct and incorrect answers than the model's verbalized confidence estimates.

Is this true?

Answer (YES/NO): NO